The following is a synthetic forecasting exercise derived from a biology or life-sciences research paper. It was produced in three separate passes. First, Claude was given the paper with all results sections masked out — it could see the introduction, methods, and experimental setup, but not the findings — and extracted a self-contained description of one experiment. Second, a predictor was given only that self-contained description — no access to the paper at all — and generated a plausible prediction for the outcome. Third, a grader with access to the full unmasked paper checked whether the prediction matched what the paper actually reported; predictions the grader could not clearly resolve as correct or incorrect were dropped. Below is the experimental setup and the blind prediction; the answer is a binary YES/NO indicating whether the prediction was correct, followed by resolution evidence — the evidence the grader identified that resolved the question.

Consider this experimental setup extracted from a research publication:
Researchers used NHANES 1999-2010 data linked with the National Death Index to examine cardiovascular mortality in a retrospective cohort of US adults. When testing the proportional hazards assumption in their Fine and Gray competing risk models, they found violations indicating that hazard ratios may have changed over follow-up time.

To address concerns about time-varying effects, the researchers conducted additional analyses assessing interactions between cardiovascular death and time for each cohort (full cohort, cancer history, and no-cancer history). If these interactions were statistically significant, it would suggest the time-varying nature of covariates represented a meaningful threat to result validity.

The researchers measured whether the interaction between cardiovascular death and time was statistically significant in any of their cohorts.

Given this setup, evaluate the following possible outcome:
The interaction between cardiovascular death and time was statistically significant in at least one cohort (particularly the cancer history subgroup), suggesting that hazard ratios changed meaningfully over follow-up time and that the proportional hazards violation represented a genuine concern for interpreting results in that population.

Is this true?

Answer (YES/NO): NO